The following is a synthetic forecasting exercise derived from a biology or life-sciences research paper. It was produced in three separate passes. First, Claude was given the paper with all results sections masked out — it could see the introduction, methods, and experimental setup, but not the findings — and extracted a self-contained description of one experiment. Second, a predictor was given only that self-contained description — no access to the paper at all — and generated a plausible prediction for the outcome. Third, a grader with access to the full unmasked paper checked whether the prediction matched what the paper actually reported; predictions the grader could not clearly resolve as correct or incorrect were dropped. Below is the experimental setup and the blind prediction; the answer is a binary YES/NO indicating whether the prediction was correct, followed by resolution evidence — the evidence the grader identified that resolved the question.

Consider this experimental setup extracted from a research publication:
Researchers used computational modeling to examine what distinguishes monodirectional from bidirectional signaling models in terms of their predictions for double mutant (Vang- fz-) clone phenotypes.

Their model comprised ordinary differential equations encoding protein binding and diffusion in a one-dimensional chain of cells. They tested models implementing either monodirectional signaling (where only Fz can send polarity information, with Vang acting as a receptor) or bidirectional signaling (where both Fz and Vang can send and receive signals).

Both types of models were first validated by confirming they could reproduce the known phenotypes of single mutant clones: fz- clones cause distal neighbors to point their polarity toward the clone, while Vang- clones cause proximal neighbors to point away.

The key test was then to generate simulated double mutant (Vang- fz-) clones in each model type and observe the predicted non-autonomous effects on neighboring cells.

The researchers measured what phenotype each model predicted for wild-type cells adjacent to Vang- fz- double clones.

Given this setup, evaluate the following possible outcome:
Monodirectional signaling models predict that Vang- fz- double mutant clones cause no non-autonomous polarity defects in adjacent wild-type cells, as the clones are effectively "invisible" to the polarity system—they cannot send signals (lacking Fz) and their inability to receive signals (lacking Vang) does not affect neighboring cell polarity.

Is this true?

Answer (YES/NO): NO